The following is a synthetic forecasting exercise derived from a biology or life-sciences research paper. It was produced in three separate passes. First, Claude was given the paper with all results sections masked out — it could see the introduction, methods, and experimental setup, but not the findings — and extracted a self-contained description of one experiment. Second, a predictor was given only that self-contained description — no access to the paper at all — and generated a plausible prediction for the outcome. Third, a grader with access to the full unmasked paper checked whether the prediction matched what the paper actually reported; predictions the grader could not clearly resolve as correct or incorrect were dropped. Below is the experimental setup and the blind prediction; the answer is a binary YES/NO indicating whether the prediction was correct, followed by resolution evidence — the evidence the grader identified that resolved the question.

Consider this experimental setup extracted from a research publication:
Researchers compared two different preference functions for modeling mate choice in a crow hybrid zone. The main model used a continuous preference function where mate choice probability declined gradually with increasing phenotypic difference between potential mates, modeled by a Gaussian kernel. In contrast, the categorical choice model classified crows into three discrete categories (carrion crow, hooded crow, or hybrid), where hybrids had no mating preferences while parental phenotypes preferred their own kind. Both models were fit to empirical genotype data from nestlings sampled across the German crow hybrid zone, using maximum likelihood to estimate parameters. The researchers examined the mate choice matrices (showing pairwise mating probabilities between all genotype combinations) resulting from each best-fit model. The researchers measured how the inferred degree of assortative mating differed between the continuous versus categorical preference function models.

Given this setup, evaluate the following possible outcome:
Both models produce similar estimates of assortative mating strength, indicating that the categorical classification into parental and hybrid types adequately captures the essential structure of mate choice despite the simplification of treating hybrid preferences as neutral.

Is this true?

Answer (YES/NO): NO